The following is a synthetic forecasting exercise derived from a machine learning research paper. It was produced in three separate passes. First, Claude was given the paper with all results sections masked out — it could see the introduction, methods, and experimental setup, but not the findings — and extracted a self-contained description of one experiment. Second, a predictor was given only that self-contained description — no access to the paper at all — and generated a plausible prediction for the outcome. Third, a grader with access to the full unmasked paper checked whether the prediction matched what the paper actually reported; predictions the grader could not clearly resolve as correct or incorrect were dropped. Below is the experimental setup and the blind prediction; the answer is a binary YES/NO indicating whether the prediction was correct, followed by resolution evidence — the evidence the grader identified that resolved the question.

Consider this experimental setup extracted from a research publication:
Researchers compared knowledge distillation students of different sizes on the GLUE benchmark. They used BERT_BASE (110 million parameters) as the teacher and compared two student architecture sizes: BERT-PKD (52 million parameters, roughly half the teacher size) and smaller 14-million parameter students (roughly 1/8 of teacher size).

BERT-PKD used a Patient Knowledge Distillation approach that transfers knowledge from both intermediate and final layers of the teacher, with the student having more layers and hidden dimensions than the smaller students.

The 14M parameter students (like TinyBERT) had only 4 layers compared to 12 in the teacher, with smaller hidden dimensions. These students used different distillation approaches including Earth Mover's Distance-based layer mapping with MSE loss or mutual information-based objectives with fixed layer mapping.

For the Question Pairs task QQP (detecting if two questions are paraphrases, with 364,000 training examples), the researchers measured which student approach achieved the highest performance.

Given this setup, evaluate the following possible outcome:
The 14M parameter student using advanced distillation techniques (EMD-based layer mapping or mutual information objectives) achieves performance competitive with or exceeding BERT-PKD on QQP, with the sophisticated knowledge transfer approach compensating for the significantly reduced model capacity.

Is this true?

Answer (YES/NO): NO